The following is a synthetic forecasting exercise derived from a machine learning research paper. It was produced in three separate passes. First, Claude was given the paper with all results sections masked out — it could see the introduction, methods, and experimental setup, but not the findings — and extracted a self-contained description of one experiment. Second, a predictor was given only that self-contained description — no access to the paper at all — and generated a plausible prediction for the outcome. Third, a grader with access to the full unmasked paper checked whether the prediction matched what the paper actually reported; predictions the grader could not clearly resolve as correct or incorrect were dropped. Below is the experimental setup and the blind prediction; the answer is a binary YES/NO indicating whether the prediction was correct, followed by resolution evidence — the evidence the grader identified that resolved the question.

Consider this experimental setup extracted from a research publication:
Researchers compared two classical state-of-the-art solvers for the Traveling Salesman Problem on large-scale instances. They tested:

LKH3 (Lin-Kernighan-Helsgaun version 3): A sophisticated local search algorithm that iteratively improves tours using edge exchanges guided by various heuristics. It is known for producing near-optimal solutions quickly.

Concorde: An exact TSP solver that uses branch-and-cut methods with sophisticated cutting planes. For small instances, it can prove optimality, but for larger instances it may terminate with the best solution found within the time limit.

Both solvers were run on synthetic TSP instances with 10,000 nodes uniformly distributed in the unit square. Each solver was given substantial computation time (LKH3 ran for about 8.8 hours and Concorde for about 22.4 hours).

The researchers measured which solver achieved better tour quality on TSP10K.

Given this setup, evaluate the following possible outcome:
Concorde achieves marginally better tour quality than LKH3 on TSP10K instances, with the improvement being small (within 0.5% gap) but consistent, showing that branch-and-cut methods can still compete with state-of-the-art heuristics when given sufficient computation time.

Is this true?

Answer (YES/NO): NO